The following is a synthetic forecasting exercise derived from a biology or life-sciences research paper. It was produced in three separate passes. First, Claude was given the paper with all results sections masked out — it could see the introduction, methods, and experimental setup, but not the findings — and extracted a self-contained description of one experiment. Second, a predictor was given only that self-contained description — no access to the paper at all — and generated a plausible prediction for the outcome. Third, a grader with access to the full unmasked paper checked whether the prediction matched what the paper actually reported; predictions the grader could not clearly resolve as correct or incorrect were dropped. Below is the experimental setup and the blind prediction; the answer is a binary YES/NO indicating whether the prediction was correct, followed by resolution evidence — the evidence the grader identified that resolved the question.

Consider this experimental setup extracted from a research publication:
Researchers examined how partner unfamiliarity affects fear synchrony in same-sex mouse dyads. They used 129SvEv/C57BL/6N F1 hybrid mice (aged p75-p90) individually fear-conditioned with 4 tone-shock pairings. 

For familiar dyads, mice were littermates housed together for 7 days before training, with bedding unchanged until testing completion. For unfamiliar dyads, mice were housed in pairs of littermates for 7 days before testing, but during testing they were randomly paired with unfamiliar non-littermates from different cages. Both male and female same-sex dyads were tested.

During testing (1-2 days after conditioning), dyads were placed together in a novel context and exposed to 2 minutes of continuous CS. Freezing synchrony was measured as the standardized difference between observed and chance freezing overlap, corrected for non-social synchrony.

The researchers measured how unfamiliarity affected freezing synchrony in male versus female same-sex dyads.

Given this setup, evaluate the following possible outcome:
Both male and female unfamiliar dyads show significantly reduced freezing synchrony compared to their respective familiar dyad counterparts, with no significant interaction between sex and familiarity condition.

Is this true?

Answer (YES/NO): NO